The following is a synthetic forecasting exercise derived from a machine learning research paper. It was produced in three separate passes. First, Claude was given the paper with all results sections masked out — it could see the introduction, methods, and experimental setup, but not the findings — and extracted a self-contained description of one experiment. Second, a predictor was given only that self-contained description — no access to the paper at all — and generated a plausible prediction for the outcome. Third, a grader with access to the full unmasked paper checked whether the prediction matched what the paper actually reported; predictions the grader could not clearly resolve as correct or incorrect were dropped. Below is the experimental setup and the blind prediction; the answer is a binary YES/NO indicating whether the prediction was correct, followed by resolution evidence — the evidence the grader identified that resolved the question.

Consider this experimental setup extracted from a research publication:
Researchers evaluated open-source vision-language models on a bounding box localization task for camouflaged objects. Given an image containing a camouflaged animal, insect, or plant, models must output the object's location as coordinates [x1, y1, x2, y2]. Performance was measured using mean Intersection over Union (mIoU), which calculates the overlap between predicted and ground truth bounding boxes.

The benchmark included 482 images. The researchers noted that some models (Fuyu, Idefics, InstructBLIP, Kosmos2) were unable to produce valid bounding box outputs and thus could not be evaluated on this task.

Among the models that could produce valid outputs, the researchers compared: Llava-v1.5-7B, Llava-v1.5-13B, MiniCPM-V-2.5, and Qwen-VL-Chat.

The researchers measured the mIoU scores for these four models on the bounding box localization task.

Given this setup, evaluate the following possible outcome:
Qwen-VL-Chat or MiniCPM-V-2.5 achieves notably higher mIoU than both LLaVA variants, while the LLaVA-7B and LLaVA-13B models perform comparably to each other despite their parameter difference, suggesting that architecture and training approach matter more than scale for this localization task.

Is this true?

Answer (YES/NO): NO